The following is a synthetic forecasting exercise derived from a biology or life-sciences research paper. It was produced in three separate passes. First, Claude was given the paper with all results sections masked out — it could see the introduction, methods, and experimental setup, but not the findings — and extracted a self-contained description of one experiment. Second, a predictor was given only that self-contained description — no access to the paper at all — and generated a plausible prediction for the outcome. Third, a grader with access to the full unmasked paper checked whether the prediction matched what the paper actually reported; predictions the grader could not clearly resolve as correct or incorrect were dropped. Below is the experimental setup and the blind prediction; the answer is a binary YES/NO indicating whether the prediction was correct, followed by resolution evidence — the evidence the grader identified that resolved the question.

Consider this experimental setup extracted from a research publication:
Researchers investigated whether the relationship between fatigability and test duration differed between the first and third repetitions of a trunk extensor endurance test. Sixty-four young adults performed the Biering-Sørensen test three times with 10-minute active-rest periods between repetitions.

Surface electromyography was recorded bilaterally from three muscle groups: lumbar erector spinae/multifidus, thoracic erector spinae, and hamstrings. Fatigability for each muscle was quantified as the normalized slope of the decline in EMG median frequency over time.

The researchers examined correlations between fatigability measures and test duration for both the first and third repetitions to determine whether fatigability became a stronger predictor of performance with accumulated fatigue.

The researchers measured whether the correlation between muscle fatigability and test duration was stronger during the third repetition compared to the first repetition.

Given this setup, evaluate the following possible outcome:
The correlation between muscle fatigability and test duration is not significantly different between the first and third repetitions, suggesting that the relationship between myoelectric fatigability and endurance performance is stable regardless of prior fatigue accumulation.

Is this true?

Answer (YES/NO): NO